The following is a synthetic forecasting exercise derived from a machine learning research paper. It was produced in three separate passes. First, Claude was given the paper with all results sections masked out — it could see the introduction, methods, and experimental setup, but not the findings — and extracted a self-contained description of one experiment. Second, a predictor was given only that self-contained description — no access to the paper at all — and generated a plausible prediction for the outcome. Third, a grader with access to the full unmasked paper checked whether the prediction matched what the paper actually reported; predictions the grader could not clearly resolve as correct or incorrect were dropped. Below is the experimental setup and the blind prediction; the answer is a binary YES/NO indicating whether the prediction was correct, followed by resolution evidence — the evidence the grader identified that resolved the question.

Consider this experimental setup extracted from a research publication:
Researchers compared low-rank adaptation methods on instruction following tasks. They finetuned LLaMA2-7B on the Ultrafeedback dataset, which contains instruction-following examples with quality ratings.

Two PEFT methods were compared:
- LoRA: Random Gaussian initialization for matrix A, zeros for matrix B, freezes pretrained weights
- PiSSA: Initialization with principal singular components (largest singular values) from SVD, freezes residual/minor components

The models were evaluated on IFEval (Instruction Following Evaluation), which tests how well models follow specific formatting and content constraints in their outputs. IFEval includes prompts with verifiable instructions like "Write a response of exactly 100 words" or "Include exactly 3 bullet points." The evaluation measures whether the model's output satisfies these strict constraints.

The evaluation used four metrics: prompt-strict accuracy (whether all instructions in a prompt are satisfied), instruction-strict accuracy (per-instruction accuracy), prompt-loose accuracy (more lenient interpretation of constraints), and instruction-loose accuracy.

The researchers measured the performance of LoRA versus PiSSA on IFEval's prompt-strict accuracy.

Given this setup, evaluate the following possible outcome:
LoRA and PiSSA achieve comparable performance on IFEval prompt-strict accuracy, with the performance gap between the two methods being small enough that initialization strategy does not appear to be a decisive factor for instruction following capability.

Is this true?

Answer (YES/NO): NO